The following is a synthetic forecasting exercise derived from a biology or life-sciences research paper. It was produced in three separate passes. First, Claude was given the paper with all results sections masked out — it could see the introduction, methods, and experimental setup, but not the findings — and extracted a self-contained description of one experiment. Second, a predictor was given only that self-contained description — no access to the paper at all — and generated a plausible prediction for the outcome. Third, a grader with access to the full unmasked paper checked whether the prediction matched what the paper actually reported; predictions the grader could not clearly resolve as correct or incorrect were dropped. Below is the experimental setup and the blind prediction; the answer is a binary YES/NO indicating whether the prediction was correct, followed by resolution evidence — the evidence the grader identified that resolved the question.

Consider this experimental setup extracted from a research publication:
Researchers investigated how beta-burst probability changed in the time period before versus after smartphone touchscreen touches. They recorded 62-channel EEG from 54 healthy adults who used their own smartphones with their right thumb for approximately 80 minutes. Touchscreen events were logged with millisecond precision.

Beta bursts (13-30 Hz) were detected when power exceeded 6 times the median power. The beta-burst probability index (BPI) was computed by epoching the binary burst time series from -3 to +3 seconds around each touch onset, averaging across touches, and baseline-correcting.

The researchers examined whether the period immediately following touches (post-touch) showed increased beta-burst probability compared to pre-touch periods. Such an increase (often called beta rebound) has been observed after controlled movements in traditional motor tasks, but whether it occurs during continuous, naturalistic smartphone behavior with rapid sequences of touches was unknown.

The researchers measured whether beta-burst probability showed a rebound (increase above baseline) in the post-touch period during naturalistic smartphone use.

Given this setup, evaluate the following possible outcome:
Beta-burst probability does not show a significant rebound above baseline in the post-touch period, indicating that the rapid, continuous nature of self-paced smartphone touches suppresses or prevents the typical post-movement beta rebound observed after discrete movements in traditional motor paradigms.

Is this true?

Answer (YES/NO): NO